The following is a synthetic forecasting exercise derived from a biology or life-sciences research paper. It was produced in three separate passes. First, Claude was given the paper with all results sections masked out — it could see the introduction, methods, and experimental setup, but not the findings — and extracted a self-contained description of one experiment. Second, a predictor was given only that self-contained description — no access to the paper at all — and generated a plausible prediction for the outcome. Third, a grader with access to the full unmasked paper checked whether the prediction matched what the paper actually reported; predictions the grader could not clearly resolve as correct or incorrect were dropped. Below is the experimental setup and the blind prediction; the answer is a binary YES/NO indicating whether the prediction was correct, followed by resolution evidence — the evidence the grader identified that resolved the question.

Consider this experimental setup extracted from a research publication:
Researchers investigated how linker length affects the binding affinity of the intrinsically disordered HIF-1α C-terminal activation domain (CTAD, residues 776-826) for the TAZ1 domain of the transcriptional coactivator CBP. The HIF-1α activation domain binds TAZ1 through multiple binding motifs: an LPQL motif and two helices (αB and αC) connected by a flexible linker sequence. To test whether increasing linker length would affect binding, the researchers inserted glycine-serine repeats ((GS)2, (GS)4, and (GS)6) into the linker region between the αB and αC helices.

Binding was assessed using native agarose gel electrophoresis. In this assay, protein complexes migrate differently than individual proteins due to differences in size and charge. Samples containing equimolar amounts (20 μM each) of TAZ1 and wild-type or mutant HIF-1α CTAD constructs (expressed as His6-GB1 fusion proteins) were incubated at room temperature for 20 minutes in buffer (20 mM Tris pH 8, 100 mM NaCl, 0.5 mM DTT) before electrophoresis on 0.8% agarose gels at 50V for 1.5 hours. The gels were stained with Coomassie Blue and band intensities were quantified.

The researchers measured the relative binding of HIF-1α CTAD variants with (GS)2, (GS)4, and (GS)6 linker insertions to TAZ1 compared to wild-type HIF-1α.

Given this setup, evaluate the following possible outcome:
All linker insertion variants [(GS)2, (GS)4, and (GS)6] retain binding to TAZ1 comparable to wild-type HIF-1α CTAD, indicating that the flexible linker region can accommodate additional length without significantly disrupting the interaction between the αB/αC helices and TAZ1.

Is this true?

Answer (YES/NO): NO